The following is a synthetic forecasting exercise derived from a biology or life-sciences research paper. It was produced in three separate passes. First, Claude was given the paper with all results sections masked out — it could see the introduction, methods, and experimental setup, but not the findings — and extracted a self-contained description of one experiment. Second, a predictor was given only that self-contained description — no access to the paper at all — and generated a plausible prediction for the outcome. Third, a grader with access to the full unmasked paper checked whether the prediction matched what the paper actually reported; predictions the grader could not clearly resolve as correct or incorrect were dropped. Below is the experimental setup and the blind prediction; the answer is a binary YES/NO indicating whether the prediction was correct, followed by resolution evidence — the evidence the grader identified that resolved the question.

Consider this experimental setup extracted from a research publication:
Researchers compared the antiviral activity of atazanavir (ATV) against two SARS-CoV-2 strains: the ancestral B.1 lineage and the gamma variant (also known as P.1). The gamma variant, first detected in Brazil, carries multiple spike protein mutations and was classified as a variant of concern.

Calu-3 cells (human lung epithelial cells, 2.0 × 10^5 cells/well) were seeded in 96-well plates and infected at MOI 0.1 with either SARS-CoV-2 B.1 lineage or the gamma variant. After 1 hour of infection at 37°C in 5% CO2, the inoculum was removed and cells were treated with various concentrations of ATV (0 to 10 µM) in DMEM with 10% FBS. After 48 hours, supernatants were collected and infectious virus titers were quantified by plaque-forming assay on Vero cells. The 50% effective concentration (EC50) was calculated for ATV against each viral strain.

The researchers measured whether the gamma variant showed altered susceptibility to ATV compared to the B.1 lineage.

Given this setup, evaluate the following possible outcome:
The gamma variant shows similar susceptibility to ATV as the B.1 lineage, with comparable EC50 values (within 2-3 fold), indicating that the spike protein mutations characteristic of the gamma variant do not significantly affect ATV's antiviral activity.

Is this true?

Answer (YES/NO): NO